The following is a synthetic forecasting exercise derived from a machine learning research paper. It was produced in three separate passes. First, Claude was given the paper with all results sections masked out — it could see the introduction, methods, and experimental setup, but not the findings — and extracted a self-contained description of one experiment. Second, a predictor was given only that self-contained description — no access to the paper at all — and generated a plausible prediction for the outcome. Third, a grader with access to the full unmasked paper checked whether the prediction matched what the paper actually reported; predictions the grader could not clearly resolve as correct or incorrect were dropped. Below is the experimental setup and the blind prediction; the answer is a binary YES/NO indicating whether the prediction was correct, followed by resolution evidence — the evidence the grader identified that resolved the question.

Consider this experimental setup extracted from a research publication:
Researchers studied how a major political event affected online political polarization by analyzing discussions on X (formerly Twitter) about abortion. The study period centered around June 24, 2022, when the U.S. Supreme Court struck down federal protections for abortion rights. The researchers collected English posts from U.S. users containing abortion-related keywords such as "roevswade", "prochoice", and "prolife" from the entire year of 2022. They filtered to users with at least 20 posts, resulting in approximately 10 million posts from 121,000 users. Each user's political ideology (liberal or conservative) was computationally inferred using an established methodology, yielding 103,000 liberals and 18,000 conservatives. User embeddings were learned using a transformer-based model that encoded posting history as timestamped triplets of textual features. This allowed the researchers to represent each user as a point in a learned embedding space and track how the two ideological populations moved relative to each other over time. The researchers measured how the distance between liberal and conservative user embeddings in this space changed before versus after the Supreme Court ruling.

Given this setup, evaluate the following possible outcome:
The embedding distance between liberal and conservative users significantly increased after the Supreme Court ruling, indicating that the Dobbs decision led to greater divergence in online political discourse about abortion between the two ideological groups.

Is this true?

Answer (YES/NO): YES